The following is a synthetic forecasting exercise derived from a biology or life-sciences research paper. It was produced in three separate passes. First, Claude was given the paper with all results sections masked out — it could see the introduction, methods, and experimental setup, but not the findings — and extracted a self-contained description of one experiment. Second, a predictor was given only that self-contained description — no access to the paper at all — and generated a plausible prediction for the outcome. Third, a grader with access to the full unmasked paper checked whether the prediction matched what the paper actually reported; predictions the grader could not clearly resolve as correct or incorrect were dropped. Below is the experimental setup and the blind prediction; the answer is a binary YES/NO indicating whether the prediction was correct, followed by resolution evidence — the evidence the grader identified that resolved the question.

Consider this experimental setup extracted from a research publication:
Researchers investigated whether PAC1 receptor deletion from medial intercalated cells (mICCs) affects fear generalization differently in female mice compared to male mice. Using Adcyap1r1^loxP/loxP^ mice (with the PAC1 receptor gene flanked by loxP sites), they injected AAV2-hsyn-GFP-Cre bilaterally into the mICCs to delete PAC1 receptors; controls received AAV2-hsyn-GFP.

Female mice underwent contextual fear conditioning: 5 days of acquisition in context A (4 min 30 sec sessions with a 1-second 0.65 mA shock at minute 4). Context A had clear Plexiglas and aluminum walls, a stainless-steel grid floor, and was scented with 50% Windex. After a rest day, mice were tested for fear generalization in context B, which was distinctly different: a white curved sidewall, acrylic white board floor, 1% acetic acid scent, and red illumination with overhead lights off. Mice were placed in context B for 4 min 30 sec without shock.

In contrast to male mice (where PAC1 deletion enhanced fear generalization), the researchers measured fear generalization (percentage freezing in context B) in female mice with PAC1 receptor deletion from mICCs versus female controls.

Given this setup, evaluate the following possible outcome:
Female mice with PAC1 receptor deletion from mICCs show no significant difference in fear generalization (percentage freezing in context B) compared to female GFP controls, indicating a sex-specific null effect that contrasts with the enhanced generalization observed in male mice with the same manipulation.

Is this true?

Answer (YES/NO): YES